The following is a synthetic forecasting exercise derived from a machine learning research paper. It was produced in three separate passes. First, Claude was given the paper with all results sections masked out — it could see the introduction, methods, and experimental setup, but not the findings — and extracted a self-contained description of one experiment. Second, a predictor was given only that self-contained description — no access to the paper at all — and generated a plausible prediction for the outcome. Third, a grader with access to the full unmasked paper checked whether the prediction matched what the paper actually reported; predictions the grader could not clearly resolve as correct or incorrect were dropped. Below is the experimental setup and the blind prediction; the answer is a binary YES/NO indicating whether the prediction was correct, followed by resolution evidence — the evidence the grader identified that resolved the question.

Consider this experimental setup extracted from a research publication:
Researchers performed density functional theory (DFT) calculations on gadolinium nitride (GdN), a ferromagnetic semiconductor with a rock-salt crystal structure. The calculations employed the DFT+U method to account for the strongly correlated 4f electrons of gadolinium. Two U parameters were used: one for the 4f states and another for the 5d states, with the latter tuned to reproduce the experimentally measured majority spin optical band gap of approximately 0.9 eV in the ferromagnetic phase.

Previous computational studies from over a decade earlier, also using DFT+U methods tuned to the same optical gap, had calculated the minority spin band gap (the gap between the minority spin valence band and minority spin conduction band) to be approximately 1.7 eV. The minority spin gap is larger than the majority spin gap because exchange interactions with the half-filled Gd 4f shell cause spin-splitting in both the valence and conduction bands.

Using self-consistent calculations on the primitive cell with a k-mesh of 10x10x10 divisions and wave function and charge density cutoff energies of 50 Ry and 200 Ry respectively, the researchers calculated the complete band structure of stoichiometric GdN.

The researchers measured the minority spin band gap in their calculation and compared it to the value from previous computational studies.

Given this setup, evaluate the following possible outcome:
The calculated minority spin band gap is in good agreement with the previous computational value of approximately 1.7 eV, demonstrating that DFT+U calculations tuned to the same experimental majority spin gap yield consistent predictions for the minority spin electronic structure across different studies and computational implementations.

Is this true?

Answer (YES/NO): NO